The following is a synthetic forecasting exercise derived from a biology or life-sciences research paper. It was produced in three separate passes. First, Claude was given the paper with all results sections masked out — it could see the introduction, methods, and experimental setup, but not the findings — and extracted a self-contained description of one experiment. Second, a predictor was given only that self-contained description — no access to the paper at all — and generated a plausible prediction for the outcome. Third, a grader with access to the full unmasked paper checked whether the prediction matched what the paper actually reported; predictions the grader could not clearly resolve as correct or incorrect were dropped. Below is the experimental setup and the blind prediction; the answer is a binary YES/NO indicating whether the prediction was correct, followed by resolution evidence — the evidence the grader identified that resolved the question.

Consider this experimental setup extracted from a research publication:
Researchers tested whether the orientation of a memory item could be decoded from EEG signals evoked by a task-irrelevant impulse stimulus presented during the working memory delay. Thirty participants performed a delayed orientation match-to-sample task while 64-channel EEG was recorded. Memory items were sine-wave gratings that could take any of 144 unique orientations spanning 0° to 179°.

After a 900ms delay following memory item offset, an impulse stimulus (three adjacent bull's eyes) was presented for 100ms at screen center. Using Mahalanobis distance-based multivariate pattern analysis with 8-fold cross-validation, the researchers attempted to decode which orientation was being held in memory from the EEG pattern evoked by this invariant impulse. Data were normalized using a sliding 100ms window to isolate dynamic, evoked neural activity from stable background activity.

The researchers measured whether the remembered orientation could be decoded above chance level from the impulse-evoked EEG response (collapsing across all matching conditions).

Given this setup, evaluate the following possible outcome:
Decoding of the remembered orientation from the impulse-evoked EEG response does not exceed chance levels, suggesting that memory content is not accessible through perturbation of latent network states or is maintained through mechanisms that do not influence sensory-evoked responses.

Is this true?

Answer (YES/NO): NO